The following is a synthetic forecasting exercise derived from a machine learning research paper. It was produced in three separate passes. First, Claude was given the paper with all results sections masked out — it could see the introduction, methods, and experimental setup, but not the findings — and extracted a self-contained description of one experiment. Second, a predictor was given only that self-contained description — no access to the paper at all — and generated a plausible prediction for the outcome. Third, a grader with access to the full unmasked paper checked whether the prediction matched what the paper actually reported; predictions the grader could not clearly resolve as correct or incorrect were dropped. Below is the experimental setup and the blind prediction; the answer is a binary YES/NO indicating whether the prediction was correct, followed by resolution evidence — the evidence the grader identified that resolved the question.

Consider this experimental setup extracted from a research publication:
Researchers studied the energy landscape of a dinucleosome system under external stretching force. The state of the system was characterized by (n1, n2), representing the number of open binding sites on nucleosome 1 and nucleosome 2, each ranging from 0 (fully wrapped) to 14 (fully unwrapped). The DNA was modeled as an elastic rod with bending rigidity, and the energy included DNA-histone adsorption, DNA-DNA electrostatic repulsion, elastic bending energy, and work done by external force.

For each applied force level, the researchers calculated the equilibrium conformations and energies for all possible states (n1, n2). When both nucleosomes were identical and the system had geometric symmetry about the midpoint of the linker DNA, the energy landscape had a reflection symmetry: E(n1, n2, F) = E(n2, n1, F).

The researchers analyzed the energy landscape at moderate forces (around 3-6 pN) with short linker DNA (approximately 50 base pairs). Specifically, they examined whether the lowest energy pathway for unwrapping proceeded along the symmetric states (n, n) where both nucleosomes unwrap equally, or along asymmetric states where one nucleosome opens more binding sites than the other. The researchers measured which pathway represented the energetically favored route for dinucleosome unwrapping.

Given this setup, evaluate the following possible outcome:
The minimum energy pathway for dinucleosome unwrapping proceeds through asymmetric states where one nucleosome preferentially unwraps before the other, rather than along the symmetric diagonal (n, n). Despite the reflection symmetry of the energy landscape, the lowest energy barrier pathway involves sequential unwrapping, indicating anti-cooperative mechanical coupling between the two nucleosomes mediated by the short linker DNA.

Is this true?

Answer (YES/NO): YES